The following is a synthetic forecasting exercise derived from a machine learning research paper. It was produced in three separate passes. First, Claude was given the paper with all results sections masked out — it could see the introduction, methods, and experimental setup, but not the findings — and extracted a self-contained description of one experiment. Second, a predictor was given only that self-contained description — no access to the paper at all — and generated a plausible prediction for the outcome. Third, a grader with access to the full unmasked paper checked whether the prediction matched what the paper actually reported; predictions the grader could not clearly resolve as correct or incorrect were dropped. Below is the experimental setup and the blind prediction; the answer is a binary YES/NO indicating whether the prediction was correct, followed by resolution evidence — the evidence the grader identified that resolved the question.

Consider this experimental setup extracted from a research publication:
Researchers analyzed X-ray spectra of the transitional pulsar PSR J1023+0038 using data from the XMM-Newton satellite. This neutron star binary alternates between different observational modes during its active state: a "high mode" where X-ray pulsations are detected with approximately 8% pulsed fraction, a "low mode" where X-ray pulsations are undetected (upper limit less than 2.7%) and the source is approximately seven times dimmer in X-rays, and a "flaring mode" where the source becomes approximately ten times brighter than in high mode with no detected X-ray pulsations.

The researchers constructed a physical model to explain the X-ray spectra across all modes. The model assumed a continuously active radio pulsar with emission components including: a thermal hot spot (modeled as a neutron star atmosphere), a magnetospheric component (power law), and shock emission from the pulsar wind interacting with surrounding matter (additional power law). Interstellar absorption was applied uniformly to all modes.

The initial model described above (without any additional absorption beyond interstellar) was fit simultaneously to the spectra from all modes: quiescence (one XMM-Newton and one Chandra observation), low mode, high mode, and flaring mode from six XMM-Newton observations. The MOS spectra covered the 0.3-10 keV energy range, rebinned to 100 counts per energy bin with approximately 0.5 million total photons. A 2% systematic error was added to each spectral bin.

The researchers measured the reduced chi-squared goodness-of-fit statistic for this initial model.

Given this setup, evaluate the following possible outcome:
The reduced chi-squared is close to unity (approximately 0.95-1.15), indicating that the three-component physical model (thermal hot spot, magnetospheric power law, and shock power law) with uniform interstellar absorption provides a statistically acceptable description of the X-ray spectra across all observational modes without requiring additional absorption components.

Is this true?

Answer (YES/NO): NO